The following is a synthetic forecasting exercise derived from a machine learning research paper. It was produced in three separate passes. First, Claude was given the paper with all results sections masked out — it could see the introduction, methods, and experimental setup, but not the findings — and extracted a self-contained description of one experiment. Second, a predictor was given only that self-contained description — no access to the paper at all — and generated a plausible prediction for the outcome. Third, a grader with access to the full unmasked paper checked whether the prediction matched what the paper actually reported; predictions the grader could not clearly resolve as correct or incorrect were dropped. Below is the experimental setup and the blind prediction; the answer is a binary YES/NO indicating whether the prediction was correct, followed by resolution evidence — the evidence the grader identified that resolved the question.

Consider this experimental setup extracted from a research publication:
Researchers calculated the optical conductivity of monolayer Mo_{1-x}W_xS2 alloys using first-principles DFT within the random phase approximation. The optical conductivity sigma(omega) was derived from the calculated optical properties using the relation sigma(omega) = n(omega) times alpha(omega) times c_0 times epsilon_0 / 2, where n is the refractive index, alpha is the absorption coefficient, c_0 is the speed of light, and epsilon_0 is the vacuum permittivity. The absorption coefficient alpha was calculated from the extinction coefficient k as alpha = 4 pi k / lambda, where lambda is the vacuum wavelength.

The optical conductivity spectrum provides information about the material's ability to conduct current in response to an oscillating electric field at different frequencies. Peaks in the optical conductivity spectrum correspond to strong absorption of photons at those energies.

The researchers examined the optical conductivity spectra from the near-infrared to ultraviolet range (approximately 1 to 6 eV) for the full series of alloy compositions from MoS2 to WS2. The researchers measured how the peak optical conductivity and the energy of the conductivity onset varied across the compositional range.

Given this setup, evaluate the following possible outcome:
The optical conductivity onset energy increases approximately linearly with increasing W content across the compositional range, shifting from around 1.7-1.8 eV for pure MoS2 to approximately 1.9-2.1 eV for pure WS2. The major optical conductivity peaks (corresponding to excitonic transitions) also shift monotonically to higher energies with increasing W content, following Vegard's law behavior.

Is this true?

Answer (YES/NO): NO